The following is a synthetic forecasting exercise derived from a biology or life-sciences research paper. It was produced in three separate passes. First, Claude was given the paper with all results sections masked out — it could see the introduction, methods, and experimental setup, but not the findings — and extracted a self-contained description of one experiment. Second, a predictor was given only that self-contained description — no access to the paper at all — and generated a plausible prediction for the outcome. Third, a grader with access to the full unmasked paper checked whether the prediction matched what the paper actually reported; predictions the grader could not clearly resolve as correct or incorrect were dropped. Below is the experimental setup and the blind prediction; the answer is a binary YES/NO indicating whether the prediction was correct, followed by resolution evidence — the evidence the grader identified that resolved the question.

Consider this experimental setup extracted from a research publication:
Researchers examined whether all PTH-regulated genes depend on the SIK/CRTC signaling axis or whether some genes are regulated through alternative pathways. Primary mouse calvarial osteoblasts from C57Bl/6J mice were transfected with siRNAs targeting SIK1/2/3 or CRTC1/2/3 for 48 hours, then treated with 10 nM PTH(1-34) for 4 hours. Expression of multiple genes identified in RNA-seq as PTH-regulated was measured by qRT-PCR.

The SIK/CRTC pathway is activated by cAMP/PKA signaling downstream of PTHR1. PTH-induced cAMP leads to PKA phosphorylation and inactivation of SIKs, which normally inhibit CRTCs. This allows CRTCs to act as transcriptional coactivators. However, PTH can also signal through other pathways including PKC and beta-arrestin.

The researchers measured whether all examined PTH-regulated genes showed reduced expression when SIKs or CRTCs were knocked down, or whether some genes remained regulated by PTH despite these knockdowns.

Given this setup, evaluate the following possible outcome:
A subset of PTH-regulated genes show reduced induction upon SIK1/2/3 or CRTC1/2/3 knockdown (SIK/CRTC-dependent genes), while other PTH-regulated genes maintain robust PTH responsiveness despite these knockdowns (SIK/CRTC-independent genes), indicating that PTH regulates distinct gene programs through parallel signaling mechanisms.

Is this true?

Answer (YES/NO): YES